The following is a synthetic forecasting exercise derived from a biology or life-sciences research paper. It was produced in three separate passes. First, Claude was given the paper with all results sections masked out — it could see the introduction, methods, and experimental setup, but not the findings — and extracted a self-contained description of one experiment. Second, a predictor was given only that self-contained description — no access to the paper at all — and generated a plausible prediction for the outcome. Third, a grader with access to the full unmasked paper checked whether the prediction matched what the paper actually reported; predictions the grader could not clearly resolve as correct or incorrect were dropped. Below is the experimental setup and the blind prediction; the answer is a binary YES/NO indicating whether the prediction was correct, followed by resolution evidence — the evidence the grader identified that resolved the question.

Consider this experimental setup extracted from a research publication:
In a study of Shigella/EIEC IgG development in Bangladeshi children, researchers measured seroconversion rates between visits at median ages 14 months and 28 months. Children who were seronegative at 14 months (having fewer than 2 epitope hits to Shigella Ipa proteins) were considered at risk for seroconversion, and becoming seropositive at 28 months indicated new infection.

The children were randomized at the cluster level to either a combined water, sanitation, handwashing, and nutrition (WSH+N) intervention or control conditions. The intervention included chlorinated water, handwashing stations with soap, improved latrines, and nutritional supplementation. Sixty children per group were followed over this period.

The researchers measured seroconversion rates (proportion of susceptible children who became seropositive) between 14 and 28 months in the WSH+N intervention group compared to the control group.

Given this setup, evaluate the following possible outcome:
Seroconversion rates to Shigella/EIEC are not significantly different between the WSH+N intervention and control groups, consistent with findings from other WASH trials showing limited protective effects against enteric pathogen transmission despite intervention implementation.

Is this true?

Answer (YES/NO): YES